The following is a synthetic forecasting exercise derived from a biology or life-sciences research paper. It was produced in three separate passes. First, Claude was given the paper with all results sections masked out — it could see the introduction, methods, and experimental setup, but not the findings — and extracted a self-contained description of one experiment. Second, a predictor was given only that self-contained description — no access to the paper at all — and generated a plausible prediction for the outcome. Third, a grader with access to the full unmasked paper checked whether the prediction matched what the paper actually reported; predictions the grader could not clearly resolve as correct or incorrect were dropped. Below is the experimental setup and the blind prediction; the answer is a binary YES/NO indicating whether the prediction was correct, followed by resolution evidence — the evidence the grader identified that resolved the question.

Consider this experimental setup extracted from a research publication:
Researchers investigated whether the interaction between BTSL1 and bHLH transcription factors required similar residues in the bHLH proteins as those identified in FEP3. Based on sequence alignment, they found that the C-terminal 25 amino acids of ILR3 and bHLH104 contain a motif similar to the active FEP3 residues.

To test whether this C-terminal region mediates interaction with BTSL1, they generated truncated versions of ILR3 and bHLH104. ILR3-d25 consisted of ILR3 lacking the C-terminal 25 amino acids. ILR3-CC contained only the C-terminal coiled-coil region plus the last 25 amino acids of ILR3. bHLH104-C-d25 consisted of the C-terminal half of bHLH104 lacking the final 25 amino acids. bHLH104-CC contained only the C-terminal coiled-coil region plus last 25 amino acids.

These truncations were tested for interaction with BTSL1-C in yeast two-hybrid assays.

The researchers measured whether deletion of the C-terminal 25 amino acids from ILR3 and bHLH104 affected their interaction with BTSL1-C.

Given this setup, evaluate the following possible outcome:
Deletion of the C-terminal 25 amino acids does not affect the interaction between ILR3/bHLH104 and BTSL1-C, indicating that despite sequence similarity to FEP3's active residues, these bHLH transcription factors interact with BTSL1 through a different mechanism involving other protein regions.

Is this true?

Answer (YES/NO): NO